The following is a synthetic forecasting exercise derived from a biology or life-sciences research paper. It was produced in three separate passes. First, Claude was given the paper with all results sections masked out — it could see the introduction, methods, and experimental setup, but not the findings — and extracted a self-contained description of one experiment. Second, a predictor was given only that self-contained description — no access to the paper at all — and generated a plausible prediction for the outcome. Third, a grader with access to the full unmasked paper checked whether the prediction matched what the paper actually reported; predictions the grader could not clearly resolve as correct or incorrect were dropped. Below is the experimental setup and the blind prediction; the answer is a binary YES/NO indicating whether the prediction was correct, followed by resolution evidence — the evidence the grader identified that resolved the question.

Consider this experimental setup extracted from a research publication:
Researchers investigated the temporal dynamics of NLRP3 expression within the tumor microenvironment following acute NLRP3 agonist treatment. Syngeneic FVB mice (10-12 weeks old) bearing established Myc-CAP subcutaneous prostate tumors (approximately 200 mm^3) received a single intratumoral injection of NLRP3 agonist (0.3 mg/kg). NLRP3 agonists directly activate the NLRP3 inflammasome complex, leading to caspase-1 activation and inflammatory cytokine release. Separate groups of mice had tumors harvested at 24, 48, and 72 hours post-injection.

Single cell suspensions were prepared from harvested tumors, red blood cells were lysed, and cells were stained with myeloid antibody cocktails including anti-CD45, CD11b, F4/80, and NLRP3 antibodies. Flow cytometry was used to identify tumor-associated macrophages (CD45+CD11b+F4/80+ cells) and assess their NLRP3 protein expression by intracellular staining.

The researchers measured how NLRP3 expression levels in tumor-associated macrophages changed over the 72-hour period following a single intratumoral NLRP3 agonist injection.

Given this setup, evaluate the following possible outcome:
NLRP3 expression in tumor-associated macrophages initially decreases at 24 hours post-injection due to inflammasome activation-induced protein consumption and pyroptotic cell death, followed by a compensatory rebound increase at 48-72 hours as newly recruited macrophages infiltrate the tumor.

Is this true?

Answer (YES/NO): NO